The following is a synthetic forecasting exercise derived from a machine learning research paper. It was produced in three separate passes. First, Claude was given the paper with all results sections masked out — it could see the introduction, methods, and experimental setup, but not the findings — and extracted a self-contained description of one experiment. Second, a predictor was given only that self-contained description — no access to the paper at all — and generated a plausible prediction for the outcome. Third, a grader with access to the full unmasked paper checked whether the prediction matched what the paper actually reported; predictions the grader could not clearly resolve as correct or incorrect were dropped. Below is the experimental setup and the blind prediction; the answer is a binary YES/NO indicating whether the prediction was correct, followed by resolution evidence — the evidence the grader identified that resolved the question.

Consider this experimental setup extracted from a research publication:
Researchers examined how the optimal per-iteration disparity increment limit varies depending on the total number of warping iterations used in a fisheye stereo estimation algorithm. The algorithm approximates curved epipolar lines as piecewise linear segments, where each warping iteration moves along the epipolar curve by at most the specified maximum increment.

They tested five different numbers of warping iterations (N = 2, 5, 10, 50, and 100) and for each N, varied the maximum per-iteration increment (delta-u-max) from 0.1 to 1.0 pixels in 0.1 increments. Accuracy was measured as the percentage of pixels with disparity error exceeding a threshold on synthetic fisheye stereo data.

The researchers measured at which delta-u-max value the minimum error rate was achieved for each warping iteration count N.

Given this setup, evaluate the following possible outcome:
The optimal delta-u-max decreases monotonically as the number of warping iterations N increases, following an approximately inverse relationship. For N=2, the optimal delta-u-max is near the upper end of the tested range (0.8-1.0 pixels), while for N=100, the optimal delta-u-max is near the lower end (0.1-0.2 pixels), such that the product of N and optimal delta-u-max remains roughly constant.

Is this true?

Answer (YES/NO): NO